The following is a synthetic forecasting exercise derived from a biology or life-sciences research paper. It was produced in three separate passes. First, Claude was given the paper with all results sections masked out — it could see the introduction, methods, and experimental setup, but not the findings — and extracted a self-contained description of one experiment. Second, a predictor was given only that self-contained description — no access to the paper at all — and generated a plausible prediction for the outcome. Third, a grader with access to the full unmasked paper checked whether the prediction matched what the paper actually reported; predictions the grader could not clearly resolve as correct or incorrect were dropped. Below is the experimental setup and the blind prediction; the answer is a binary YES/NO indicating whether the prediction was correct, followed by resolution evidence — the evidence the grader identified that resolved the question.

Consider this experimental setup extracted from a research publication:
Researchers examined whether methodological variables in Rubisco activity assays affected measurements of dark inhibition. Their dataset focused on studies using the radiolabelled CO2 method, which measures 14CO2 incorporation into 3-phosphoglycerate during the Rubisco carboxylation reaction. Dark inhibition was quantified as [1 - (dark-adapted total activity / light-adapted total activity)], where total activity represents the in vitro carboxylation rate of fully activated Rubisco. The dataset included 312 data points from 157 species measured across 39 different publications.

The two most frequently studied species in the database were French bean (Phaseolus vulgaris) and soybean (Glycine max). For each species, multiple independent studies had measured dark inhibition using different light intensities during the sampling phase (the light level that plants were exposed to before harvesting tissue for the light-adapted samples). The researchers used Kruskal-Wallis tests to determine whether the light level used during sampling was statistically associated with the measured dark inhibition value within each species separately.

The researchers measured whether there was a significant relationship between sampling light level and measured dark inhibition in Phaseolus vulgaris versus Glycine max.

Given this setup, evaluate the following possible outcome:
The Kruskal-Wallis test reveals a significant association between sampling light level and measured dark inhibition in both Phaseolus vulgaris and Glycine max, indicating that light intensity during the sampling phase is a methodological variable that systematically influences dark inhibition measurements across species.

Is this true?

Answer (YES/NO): NO